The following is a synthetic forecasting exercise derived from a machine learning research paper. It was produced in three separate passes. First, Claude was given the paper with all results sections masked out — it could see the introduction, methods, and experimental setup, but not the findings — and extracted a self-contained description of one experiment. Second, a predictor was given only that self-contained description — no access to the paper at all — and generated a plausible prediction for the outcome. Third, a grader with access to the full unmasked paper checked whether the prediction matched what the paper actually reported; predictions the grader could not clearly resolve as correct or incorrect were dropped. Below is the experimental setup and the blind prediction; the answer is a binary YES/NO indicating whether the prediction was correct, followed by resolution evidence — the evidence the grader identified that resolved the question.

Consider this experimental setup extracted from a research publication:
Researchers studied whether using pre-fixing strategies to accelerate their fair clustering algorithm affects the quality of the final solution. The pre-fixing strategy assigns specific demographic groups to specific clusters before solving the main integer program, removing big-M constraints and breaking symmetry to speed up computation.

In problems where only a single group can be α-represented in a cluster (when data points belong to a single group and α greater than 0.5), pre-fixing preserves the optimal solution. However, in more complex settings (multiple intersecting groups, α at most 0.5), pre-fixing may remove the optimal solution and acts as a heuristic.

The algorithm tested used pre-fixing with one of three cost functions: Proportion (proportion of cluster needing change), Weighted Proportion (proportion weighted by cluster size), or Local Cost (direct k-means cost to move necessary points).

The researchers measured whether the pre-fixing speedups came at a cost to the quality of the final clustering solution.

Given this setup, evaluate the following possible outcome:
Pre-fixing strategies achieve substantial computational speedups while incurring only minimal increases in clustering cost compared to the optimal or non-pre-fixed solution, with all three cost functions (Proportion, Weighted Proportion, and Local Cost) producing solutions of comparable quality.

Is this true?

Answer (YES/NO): YES